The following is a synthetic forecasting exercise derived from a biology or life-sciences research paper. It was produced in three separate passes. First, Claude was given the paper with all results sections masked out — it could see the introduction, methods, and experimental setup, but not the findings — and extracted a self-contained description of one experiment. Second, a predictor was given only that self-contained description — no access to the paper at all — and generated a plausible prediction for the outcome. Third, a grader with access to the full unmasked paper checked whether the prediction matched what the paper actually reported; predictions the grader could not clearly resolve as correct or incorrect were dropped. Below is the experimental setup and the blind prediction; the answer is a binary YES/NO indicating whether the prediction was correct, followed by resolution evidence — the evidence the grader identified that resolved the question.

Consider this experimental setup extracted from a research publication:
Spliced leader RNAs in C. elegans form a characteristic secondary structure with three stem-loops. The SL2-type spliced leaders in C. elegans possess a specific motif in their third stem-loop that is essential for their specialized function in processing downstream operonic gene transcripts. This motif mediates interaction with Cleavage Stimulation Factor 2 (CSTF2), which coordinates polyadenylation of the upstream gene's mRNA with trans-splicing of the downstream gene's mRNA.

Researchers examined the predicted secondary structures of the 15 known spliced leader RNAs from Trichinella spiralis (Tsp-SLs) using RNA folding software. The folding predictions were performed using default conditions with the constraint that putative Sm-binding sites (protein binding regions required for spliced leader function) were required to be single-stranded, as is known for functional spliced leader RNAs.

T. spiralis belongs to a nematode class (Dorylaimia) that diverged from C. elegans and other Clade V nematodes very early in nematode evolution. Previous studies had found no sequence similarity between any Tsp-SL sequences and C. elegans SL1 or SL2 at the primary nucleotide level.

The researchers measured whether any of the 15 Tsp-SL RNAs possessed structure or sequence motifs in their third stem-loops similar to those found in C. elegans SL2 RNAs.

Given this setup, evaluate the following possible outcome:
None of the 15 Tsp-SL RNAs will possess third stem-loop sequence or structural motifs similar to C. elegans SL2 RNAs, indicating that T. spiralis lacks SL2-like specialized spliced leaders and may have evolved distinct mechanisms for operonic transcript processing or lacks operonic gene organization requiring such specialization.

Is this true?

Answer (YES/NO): NO